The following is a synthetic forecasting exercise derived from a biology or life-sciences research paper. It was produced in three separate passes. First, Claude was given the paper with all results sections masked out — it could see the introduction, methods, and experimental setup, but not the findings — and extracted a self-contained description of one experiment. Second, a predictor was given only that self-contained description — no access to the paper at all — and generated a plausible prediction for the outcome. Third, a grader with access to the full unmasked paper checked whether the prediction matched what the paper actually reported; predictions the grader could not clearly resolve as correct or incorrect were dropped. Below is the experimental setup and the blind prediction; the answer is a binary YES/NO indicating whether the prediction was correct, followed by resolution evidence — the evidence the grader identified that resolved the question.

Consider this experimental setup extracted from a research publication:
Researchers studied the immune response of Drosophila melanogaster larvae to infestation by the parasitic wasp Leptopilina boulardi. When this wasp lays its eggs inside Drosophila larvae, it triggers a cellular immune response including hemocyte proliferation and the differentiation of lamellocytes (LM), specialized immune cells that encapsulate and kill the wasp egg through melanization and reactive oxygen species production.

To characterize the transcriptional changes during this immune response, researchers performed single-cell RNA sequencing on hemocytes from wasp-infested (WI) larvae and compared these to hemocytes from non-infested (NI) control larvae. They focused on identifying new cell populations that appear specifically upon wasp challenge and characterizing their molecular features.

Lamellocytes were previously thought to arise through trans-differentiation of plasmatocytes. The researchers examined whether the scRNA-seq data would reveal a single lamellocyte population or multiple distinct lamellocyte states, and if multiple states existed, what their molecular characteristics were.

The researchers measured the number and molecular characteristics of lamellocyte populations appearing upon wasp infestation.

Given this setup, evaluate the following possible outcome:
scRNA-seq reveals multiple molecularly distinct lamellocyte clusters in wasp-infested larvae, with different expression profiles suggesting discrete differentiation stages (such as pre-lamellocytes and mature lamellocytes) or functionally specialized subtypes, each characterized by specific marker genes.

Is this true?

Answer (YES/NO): YES